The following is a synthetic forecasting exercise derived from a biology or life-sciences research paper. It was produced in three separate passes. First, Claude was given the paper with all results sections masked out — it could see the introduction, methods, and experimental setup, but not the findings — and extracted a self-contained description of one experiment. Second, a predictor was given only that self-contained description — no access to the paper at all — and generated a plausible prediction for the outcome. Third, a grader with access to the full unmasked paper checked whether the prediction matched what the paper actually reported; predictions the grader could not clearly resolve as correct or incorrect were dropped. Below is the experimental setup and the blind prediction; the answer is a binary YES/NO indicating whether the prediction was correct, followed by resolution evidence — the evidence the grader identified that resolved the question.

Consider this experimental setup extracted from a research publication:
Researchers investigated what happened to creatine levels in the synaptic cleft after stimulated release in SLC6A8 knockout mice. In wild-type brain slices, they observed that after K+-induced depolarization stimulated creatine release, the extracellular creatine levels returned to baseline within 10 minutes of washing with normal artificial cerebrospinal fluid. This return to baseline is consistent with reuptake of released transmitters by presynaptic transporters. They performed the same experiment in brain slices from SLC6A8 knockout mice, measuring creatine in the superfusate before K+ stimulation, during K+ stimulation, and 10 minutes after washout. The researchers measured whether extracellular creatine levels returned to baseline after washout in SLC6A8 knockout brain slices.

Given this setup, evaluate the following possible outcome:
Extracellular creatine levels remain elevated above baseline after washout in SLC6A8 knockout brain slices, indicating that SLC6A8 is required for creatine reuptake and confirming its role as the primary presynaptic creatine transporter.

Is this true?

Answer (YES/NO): YES